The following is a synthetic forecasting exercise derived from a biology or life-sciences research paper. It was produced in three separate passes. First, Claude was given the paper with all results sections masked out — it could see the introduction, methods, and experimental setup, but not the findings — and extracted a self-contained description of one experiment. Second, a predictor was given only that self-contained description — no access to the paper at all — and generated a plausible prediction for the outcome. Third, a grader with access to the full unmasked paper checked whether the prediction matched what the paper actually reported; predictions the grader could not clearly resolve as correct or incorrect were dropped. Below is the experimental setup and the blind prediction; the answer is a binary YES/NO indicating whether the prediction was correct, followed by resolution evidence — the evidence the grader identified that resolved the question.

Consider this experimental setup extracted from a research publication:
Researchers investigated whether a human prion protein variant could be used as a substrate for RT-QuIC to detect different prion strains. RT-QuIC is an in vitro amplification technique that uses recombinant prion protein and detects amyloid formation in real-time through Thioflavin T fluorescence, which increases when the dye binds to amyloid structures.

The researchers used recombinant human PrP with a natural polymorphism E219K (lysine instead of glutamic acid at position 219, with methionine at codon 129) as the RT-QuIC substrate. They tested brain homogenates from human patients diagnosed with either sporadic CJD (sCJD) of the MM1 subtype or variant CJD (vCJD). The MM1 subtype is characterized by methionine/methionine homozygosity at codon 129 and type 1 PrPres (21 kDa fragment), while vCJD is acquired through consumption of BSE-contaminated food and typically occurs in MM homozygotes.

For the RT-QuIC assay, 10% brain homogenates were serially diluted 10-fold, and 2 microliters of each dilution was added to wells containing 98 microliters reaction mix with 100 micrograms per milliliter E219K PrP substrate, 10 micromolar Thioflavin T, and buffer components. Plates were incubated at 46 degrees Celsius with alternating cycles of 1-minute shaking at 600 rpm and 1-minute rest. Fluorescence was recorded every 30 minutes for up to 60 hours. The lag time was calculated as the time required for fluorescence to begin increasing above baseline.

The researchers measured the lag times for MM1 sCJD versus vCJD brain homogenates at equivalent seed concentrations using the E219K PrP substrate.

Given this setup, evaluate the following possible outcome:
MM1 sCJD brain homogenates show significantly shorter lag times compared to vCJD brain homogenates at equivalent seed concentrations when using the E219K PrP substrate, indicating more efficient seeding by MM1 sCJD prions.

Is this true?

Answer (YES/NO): YES